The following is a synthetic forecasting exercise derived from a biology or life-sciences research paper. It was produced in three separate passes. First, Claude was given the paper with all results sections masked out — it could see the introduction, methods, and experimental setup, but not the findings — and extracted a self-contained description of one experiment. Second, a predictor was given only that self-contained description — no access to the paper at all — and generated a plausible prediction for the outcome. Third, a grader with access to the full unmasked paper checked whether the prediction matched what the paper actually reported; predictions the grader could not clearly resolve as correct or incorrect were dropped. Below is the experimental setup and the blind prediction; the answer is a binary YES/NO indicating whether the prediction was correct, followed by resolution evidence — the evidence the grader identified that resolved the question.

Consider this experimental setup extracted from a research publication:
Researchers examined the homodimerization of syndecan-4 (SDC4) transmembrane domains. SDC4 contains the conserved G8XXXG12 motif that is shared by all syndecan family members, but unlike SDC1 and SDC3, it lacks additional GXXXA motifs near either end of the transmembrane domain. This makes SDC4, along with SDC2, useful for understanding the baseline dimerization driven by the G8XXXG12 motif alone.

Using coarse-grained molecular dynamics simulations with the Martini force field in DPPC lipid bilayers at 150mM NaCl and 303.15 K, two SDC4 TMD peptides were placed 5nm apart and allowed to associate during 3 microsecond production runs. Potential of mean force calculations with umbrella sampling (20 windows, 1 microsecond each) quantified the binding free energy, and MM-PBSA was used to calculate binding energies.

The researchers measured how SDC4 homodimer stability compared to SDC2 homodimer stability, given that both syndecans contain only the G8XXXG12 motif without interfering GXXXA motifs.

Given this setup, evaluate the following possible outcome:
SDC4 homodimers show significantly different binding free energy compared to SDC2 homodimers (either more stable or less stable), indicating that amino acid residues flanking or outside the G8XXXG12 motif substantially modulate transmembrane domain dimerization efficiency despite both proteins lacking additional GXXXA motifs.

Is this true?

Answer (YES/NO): YES